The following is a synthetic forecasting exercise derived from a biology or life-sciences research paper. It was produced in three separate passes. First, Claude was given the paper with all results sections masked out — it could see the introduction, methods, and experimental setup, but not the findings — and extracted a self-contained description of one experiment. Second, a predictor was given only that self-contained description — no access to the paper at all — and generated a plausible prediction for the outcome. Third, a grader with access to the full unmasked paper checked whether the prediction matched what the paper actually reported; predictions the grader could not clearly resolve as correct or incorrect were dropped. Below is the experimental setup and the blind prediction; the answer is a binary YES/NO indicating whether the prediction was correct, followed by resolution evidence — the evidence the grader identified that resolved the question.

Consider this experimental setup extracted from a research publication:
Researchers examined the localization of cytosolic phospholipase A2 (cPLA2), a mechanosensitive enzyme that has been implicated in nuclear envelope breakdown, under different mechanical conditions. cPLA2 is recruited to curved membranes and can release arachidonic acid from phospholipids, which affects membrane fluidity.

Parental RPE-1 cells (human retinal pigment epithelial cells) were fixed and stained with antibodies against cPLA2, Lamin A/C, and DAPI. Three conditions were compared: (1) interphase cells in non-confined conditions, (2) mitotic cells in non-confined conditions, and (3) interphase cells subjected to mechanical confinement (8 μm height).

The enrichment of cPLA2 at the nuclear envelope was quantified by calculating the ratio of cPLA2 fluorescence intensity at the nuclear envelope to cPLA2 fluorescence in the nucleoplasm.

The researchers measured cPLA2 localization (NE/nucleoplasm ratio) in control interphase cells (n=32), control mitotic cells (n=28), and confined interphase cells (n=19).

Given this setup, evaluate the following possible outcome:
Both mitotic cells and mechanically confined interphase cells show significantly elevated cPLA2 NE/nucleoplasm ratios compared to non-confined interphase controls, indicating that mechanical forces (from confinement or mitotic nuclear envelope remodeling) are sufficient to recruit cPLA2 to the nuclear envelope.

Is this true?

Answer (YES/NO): YES